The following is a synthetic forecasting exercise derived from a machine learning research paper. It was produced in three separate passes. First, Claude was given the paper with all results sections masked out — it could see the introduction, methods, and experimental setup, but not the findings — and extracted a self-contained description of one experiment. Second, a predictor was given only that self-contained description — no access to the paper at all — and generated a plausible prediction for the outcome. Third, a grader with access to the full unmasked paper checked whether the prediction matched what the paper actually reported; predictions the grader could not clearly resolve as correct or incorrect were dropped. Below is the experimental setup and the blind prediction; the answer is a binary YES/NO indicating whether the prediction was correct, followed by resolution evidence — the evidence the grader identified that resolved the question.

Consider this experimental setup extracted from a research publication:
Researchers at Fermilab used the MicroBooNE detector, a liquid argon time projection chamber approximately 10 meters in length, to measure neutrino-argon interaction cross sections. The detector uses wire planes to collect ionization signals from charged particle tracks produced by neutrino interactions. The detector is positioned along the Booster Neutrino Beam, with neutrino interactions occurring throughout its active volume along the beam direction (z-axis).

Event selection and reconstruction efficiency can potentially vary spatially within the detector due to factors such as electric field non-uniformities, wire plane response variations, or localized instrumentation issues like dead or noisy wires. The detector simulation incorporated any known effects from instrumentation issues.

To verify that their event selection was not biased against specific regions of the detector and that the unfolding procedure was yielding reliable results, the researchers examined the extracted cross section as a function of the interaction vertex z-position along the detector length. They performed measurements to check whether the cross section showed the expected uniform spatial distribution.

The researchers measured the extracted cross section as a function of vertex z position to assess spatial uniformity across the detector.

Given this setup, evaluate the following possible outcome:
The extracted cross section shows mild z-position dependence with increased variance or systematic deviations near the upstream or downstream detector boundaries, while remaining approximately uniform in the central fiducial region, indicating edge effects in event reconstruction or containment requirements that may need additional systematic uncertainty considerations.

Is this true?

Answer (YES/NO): NO